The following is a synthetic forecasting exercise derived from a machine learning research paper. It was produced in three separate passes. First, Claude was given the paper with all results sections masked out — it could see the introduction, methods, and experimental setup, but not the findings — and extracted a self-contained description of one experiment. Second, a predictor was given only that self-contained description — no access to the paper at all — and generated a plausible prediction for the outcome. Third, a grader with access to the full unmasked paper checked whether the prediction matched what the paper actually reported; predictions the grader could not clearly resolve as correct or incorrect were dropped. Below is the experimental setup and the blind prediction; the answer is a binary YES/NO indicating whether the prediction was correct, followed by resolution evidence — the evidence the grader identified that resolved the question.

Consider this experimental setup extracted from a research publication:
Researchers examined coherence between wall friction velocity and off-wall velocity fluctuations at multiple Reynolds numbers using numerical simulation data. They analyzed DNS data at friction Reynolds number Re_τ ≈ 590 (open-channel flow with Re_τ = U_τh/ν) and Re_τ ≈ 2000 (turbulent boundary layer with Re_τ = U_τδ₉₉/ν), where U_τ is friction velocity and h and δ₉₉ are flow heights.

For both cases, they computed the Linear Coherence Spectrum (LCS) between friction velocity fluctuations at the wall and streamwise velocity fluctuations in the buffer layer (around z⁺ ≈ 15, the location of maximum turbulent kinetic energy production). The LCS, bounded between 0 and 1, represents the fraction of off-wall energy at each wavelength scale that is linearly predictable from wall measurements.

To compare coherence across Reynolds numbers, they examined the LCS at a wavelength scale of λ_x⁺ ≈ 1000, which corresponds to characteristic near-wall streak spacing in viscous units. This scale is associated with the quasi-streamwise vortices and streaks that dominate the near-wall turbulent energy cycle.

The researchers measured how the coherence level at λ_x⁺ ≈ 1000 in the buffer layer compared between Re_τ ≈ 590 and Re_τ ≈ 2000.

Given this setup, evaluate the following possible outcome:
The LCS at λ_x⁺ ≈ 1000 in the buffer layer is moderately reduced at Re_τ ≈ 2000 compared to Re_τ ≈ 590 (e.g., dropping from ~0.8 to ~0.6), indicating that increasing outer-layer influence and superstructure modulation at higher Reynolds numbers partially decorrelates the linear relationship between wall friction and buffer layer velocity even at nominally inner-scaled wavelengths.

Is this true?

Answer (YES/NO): NO